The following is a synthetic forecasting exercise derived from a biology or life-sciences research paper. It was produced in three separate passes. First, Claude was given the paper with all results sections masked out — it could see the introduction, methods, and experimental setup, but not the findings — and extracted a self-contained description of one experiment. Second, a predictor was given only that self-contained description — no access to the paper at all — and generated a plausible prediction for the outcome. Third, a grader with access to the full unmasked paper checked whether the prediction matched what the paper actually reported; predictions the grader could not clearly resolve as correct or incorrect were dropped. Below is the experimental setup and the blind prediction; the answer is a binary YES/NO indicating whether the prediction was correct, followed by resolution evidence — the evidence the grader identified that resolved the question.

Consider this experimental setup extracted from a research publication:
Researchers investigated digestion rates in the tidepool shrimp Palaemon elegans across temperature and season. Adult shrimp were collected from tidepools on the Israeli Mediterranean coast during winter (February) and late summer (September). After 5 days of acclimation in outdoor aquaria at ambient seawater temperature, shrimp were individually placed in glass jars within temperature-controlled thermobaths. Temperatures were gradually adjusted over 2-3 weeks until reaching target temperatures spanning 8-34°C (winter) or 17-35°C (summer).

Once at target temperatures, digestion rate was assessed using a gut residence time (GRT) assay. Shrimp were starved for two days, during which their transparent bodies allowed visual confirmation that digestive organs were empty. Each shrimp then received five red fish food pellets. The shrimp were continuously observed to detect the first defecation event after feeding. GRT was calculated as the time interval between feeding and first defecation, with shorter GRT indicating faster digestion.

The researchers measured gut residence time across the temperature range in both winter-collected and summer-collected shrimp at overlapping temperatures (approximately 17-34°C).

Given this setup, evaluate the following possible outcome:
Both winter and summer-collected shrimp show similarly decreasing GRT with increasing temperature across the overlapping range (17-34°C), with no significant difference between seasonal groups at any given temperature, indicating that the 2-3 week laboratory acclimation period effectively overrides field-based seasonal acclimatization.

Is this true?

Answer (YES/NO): NO